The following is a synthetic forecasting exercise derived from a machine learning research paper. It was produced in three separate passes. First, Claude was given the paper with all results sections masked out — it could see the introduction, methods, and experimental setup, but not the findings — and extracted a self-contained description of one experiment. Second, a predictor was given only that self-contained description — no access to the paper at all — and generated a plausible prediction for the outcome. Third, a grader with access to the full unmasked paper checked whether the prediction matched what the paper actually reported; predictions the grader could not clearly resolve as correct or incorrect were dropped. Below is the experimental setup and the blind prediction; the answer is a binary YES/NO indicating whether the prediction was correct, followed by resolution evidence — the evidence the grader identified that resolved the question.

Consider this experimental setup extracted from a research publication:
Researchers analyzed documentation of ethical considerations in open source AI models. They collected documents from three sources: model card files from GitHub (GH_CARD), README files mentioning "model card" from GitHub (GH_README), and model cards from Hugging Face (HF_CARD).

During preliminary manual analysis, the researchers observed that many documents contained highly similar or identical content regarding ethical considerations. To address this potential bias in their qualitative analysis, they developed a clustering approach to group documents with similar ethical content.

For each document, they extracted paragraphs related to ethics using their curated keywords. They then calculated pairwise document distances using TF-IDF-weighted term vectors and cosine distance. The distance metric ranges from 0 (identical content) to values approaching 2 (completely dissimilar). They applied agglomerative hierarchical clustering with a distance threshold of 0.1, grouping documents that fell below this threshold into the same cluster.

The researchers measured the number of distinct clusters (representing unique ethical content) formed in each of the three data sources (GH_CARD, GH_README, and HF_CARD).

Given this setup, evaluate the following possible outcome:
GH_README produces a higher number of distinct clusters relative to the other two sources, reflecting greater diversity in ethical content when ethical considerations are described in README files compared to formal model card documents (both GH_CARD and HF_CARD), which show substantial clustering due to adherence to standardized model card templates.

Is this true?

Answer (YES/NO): YES